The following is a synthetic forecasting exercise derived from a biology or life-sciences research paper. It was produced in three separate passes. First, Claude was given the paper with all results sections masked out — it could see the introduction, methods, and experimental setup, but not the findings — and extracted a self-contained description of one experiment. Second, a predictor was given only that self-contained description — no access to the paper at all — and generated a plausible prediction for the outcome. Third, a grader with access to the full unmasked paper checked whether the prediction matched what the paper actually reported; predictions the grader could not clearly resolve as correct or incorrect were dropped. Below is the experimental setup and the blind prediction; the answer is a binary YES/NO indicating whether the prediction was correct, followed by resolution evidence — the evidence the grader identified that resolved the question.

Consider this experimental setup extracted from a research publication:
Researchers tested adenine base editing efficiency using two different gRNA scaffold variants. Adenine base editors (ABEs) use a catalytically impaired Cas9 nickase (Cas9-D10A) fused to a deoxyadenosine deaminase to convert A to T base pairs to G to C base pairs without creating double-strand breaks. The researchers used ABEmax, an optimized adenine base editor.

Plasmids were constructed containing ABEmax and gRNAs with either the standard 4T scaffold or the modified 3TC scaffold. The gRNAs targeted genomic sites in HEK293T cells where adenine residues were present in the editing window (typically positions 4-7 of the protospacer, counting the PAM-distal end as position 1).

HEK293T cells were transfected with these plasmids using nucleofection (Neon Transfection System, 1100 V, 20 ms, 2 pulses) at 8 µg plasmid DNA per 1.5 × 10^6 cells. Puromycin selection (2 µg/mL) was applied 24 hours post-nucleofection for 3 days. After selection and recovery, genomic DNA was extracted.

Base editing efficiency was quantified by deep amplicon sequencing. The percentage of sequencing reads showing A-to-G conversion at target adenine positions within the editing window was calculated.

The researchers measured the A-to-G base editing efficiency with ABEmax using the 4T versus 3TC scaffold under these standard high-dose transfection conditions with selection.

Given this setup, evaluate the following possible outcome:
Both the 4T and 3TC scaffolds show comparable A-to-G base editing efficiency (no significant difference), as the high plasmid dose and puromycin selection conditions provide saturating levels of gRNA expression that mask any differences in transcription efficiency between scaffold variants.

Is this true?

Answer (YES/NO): NO